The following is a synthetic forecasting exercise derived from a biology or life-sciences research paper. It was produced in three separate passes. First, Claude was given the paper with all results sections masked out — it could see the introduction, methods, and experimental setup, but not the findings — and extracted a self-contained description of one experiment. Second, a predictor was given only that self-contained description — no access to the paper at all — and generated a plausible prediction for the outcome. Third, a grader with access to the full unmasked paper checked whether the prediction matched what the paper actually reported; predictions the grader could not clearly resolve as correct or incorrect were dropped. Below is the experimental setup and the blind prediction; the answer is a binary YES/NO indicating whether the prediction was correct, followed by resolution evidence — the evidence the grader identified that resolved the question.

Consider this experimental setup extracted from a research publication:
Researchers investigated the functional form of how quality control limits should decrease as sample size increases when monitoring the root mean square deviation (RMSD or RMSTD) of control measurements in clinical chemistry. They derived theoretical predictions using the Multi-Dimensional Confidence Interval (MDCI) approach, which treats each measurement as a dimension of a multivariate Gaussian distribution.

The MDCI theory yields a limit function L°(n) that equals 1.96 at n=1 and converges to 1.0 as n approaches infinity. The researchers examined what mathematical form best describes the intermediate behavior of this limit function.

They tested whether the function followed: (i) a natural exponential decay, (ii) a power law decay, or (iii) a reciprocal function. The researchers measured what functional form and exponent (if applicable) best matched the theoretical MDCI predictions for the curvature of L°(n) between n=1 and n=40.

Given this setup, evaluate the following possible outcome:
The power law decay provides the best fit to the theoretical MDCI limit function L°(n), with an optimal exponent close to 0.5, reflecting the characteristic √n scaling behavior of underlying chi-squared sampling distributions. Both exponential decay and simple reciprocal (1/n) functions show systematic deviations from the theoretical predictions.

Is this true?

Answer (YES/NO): YES